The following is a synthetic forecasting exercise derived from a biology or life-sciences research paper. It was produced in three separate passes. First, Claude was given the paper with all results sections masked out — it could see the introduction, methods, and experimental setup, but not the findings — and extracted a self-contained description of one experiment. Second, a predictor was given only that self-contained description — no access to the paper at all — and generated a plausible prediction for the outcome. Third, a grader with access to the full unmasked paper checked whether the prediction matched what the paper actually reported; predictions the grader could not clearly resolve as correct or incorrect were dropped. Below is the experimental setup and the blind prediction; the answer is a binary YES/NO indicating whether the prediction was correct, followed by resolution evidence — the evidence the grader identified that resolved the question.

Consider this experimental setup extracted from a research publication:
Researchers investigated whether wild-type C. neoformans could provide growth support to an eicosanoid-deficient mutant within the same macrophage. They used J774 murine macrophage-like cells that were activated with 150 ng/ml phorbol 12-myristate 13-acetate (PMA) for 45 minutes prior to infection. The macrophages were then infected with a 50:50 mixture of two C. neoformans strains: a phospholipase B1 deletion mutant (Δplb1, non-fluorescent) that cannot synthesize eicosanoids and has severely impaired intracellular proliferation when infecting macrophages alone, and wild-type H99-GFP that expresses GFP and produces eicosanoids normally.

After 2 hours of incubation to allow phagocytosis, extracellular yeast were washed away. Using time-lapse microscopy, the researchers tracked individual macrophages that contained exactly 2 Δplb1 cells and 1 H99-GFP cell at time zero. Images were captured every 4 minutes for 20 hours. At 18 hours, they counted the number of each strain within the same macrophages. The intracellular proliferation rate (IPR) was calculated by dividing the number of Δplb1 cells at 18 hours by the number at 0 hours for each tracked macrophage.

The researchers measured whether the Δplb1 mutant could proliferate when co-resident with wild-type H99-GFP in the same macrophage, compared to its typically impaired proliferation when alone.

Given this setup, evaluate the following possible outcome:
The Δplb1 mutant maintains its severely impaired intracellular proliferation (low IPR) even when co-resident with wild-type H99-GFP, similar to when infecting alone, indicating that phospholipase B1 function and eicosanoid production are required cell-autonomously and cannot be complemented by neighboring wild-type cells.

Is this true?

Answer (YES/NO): NO